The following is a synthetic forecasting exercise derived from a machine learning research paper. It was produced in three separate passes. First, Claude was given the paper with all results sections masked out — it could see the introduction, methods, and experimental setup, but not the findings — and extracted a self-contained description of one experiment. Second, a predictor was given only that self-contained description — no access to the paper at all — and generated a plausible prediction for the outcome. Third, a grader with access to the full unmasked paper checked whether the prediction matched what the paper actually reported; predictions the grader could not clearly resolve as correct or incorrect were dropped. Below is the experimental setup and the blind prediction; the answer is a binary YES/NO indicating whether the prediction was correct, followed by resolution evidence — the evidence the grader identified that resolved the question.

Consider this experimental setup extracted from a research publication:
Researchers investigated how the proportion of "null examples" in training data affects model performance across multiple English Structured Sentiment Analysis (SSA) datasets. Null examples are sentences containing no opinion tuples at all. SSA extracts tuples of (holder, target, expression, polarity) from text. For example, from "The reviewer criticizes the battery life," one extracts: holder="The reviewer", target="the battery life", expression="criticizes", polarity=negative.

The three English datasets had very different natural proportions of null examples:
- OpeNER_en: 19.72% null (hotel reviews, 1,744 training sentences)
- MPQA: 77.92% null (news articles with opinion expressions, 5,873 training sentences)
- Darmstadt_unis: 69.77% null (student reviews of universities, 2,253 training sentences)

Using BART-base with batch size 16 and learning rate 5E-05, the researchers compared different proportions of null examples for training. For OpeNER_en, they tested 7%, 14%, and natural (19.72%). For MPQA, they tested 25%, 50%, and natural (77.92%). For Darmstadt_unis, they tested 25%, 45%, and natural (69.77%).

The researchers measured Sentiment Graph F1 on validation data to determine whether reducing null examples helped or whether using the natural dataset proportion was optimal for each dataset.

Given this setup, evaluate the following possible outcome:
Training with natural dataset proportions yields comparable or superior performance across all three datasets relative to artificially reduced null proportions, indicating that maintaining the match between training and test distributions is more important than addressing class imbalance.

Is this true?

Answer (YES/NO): NO